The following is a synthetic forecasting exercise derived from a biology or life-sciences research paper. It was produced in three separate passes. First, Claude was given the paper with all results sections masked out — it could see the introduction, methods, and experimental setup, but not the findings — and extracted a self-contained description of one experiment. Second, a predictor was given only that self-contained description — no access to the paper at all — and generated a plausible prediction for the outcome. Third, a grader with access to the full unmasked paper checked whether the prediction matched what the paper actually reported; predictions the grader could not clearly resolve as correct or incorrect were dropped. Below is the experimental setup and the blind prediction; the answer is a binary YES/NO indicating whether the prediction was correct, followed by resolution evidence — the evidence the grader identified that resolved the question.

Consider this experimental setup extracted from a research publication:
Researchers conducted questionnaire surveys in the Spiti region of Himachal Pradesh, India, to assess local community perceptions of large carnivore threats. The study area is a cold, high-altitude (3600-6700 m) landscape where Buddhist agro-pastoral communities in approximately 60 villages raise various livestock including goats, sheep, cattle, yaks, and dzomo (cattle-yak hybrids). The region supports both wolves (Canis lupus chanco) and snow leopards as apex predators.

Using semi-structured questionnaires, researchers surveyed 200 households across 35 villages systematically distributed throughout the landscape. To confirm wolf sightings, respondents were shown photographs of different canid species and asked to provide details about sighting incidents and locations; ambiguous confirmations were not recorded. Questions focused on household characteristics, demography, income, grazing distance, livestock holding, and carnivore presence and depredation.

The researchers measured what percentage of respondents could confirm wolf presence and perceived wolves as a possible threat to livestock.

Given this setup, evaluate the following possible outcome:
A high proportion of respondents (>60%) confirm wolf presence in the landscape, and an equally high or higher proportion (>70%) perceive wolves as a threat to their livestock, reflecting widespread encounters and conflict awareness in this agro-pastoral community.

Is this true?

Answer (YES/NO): NO